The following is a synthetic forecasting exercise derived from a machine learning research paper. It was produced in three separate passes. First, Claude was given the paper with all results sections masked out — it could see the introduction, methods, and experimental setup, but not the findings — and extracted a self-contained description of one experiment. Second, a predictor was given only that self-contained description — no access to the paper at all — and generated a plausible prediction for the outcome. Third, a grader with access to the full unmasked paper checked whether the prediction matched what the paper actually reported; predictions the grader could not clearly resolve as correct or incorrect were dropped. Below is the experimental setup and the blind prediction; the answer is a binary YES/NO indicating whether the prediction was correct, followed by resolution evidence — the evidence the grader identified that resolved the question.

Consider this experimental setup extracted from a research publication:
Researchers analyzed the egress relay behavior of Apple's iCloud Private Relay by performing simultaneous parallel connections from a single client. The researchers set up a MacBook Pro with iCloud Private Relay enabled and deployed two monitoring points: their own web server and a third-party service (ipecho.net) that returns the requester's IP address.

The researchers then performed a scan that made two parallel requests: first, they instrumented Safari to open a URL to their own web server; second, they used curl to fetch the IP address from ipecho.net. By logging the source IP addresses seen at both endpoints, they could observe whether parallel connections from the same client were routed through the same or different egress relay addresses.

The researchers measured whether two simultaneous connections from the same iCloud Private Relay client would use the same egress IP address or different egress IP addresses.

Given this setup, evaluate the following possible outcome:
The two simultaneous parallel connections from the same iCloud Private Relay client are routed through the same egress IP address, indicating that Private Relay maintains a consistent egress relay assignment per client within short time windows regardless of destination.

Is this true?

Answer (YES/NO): NO